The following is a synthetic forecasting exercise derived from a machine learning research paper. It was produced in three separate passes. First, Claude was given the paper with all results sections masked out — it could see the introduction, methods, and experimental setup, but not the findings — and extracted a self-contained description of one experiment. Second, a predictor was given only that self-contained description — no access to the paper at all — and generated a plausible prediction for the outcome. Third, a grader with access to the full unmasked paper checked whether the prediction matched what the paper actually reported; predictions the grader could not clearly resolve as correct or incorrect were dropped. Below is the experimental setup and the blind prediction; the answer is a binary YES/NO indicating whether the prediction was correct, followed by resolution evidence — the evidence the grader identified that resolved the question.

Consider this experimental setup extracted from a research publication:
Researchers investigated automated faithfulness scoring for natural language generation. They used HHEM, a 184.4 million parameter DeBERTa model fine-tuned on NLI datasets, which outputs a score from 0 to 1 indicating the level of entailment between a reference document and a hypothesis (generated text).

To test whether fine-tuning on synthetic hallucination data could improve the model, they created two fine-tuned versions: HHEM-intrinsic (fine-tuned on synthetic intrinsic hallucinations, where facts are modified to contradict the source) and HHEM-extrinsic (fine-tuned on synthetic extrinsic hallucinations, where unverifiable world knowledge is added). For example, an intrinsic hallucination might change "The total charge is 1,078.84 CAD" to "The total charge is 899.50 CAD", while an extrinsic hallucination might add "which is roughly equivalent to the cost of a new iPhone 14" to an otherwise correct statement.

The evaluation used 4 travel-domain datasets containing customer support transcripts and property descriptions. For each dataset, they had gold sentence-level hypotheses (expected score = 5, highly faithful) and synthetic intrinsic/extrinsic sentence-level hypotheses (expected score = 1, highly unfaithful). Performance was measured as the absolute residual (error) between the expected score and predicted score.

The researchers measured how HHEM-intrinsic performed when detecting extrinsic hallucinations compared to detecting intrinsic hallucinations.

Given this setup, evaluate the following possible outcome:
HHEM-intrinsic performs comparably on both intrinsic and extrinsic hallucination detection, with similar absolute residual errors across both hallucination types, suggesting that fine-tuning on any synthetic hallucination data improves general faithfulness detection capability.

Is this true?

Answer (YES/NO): NO